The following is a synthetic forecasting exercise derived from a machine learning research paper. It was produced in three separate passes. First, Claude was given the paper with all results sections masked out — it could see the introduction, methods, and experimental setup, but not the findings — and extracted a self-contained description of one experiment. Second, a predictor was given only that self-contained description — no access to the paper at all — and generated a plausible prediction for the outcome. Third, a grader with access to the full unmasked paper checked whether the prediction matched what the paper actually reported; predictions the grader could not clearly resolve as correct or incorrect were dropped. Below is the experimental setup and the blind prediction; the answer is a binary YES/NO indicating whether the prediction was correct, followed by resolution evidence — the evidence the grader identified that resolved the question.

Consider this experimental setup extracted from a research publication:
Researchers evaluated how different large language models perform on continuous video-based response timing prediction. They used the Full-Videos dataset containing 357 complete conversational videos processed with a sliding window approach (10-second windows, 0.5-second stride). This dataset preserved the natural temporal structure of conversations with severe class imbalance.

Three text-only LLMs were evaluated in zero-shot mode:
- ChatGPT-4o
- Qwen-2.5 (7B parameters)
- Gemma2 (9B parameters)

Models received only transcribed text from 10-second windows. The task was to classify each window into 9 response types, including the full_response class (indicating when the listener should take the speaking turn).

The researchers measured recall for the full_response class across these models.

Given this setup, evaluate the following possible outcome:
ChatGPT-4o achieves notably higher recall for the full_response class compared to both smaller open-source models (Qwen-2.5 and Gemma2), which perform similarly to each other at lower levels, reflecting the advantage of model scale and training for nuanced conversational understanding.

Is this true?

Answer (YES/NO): NO